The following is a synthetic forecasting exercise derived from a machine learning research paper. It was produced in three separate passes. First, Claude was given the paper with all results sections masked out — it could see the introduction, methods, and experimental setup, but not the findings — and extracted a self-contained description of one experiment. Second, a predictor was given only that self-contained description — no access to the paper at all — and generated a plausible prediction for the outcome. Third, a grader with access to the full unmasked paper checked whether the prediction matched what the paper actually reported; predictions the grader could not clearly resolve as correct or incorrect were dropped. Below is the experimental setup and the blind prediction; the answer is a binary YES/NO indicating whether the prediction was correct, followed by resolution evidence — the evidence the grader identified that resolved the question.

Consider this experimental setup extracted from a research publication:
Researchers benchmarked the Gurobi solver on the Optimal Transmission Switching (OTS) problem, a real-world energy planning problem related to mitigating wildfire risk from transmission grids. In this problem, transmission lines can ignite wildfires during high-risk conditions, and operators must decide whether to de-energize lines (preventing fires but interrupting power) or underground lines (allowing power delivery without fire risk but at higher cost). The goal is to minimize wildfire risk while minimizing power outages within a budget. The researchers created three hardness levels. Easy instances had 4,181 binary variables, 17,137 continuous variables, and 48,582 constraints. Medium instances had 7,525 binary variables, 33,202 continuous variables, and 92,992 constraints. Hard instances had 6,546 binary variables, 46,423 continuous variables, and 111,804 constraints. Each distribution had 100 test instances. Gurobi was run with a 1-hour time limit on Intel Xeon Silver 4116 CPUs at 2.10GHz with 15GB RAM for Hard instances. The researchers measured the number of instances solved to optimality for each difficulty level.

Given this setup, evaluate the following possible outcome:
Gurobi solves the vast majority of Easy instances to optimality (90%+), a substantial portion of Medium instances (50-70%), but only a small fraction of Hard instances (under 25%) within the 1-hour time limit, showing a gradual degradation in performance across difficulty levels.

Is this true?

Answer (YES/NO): NO